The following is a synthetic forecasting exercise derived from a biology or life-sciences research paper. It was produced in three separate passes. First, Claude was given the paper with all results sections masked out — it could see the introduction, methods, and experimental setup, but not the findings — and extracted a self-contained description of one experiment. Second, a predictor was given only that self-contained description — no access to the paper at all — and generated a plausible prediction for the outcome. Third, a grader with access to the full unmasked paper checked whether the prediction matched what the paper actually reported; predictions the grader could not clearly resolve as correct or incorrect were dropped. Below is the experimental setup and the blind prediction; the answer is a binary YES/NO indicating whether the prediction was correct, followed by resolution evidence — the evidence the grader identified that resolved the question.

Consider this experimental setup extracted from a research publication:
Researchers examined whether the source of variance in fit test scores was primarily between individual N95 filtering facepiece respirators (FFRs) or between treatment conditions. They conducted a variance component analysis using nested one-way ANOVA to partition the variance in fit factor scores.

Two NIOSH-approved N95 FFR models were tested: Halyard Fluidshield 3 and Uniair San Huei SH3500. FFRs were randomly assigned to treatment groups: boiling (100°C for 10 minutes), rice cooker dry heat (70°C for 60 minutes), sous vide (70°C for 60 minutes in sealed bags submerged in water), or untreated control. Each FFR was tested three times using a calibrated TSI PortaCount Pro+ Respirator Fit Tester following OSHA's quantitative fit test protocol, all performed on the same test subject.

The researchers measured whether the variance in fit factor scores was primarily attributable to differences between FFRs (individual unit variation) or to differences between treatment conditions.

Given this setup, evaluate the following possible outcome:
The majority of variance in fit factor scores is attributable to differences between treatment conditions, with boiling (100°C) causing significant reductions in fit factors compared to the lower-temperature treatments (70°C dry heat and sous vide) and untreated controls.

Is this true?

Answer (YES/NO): NO